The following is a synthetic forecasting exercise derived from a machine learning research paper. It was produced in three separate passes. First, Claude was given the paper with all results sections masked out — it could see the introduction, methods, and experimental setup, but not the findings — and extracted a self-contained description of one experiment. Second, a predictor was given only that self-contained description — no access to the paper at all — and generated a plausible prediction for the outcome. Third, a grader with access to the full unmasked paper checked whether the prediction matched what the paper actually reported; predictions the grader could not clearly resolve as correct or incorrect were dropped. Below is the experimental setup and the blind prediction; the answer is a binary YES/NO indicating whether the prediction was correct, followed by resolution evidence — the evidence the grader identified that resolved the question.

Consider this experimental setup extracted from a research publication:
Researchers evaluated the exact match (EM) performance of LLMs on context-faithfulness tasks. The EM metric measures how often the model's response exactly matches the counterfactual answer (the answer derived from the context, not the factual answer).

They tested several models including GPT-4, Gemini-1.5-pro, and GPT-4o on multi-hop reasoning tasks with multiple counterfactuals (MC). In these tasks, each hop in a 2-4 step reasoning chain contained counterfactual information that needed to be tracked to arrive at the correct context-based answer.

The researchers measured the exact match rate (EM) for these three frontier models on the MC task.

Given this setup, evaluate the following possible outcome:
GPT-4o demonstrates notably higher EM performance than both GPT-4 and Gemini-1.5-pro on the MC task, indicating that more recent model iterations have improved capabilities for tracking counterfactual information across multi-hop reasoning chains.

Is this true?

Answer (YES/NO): NO